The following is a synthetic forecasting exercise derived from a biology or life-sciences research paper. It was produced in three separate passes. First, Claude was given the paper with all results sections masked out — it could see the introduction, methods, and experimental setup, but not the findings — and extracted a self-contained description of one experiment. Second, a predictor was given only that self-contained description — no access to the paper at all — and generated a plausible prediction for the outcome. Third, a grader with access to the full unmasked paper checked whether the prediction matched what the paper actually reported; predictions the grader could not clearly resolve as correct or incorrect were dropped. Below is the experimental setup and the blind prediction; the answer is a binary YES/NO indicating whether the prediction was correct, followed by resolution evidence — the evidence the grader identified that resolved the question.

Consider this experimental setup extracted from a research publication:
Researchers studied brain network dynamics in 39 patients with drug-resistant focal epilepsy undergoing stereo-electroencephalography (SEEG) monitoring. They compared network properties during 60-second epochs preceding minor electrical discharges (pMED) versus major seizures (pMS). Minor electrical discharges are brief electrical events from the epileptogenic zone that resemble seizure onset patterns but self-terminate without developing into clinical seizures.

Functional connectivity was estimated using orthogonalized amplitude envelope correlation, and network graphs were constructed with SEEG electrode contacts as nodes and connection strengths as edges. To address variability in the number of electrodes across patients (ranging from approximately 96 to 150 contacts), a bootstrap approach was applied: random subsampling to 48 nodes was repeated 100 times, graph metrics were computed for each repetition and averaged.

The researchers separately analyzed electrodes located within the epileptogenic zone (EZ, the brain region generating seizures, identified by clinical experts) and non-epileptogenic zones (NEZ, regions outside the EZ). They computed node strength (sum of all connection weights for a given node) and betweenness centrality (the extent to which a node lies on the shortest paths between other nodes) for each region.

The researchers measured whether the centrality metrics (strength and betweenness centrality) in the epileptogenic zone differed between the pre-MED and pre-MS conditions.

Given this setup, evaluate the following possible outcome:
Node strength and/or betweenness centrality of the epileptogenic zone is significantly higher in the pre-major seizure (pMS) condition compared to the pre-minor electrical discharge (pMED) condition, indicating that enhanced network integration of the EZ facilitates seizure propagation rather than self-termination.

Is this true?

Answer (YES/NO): NO